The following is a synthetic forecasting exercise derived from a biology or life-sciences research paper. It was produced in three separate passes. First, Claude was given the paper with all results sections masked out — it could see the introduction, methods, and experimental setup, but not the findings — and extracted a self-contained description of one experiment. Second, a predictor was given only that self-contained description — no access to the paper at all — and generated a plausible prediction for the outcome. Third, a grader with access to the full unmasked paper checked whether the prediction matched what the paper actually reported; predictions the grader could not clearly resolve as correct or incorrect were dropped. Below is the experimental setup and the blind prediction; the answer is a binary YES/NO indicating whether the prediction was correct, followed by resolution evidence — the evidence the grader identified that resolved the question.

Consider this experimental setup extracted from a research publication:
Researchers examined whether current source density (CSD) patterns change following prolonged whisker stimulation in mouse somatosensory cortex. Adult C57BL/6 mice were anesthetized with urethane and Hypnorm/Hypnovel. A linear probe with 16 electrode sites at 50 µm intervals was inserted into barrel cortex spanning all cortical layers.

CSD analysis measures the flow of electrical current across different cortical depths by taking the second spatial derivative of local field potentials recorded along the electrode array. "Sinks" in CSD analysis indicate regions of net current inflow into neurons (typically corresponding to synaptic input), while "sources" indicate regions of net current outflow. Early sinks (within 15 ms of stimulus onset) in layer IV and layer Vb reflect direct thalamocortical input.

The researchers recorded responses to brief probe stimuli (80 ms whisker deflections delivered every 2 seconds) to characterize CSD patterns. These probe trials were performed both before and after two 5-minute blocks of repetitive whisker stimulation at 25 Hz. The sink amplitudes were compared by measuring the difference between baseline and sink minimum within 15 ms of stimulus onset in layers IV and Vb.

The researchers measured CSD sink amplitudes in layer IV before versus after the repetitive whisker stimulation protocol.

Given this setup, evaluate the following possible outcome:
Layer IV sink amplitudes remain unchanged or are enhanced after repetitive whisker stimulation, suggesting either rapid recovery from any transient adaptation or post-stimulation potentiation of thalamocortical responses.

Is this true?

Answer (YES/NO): YES